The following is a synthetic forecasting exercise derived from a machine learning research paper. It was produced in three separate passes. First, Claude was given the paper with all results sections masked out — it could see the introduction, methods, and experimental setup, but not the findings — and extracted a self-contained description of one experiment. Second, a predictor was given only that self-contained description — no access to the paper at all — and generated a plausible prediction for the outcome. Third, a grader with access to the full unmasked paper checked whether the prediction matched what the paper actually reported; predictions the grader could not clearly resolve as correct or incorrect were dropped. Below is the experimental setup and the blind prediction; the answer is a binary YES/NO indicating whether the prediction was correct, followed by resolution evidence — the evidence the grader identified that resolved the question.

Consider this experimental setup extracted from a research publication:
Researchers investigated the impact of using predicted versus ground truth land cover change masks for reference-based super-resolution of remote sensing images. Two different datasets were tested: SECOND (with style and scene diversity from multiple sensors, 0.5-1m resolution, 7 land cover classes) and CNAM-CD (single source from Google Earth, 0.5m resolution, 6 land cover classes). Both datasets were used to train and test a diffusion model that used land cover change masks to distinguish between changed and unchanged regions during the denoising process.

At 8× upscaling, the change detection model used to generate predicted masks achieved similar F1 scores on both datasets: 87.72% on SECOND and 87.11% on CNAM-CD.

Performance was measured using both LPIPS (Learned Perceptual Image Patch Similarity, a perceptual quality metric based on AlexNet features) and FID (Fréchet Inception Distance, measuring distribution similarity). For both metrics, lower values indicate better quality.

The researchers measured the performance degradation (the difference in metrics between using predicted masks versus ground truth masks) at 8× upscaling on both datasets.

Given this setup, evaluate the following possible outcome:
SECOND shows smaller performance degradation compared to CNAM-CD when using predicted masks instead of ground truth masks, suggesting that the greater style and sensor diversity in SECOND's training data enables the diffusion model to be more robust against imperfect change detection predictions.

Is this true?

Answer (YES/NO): YES